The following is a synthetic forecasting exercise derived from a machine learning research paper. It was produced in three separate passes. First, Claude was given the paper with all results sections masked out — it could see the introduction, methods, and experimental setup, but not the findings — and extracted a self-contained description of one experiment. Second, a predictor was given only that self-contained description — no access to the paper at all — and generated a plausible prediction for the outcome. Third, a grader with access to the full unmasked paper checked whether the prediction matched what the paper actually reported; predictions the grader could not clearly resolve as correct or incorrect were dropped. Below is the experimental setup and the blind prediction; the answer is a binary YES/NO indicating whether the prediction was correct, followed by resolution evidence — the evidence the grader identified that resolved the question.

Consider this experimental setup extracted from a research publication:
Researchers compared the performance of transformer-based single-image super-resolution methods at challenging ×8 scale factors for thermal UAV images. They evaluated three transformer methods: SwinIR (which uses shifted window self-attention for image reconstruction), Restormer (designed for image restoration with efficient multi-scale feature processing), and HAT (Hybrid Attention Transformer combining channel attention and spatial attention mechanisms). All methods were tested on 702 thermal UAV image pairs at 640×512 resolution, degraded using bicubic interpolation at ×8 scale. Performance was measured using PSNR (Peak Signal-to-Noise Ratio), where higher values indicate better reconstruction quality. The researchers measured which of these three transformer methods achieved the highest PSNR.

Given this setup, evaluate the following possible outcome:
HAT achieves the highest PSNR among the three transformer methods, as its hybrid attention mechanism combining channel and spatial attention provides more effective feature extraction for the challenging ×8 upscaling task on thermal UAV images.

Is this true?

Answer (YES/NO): NO